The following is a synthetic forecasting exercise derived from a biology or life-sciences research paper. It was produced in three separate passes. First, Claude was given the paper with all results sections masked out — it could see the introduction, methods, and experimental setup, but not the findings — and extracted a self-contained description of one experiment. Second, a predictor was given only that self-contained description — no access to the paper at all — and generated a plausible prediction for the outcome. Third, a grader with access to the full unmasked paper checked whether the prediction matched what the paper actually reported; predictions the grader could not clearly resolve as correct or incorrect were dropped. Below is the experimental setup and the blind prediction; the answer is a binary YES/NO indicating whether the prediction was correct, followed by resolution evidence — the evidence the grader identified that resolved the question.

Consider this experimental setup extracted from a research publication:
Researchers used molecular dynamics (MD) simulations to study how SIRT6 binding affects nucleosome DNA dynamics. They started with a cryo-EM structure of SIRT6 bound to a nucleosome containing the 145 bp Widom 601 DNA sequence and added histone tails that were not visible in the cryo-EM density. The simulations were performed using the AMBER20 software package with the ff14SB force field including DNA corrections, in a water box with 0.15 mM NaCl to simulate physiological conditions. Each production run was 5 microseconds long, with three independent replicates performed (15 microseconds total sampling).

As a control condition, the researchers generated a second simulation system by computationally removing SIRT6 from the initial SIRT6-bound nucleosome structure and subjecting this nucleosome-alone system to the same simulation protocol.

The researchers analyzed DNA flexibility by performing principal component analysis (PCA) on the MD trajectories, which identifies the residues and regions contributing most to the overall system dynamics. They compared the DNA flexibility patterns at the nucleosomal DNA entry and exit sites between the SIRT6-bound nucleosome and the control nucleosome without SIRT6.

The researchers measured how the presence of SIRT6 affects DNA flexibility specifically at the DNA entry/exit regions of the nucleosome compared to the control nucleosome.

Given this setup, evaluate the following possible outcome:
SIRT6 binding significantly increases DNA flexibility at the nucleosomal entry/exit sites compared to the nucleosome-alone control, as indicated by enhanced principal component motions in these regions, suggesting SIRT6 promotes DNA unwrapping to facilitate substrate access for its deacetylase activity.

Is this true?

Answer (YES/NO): YES